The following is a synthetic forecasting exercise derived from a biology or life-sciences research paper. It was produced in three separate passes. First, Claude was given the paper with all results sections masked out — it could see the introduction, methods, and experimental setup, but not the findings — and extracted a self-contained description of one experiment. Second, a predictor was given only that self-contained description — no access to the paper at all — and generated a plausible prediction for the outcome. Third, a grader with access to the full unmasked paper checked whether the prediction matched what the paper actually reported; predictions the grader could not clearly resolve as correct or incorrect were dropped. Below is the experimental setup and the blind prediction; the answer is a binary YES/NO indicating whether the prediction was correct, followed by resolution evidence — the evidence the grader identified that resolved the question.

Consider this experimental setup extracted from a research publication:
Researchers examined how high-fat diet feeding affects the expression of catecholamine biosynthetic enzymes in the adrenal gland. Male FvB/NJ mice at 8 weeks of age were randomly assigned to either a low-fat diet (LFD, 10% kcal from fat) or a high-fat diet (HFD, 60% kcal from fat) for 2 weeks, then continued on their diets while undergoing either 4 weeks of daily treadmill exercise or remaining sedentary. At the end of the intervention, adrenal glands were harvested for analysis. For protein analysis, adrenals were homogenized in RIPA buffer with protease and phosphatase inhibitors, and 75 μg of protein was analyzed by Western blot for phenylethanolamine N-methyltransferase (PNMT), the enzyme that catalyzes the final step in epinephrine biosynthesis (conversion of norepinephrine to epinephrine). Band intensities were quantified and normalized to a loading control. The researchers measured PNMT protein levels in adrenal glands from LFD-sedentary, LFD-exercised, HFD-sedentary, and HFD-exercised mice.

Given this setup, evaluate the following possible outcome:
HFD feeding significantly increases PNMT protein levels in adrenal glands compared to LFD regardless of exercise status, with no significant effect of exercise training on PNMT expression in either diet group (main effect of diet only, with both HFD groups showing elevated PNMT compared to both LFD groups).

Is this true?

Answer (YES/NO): NO